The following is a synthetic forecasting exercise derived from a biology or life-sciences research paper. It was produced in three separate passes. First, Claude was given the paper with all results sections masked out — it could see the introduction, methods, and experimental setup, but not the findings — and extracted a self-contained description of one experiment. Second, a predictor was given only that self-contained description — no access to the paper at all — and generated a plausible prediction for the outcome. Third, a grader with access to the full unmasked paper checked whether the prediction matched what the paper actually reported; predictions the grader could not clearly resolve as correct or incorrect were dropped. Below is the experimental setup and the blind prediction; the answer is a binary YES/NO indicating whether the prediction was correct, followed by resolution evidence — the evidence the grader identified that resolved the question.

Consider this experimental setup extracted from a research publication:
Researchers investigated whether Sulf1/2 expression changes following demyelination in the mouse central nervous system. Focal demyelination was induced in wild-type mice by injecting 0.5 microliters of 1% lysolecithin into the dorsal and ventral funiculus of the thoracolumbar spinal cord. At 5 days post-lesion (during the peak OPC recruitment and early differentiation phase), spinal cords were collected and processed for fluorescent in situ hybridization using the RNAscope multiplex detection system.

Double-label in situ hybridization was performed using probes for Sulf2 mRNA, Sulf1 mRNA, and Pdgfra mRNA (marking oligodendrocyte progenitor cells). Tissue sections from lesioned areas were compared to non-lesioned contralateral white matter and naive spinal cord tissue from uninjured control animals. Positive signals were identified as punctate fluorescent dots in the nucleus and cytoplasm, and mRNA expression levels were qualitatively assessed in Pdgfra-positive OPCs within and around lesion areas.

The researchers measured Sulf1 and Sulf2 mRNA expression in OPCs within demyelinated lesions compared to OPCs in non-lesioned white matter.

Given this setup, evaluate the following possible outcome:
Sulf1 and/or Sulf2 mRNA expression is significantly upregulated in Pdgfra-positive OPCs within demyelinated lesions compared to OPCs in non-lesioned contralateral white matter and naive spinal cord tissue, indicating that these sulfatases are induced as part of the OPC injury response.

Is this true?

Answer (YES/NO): YES